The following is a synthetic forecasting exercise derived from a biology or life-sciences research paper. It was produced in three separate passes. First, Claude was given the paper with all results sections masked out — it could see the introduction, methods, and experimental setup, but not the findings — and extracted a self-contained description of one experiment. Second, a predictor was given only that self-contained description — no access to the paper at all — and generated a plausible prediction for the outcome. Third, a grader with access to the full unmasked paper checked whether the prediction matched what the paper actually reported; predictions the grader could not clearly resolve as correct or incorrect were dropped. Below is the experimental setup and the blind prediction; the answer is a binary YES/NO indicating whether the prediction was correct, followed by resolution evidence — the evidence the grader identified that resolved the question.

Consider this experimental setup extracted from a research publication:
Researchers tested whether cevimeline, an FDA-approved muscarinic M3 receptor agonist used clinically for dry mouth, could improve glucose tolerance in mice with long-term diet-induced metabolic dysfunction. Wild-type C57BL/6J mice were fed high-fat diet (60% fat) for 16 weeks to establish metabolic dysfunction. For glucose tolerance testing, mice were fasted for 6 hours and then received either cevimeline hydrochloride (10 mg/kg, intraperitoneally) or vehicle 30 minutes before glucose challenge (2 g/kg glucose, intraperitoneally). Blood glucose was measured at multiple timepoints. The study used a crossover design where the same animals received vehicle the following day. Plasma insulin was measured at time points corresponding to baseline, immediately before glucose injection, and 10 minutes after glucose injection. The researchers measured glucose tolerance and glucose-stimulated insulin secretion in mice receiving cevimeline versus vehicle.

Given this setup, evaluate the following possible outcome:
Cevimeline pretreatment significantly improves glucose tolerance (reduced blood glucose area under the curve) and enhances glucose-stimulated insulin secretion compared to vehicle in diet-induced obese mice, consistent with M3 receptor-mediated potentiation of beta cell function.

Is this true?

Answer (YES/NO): YES